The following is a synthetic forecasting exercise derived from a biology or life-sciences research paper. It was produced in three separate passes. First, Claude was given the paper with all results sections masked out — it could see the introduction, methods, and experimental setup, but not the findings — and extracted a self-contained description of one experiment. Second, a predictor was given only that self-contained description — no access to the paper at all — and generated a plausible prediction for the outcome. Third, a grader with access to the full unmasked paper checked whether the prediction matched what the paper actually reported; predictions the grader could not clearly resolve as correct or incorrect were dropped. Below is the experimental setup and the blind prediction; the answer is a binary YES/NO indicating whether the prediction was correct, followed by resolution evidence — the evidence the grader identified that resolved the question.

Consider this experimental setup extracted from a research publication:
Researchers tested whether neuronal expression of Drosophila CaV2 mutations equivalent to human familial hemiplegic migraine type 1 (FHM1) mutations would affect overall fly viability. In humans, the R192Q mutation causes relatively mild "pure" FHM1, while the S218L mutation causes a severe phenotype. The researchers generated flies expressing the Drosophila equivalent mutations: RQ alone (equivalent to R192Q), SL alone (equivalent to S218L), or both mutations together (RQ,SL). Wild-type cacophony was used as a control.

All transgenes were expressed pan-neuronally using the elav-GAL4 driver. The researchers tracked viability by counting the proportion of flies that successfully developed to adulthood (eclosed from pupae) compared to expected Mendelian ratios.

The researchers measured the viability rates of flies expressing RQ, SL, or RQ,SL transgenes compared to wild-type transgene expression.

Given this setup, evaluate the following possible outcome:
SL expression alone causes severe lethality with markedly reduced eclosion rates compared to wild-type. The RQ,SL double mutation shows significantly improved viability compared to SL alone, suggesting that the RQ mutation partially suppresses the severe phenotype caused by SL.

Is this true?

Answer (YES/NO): NO